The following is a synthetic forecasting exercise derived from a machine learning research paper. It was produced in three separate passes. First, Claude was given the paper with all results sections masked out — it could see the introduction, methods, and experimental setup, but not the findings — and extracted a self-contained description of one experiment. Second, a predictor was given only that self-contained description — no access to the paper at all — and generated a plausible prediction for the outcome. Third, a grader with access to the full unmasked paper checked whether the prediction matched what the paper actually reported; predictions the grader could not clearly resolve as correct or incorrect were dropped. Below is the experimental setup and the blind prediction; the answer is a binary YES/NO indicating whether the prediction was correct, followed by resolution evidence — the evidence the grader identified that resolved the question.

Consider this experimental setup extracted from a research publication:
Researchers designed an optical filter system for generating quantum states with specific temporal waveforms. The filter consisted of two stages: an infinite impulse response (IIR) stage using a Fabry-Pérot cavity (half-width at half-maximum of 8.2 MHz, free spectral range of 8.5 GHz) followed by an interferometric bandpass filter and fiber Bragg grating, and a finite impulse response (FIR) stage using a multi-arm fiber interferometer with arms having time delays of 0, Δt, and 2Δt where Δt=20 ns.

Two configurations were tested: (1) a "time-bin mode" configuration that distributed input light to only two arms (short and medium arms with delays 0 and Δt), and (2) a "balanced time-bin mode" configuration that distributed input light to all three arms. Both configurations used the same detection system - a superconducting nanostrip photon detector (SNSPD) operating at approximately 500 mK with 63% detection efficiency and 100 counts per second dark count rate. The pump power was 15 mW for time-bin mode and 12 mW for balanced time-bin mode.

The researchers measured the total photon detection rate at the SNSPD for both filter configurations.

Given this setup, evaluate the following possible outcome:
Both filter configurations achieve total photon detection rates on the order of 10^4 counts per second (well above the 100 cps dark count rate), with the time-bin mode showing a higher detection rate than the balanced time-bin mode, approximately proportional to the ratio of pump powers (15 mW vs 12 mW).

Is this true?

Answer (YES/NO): NO